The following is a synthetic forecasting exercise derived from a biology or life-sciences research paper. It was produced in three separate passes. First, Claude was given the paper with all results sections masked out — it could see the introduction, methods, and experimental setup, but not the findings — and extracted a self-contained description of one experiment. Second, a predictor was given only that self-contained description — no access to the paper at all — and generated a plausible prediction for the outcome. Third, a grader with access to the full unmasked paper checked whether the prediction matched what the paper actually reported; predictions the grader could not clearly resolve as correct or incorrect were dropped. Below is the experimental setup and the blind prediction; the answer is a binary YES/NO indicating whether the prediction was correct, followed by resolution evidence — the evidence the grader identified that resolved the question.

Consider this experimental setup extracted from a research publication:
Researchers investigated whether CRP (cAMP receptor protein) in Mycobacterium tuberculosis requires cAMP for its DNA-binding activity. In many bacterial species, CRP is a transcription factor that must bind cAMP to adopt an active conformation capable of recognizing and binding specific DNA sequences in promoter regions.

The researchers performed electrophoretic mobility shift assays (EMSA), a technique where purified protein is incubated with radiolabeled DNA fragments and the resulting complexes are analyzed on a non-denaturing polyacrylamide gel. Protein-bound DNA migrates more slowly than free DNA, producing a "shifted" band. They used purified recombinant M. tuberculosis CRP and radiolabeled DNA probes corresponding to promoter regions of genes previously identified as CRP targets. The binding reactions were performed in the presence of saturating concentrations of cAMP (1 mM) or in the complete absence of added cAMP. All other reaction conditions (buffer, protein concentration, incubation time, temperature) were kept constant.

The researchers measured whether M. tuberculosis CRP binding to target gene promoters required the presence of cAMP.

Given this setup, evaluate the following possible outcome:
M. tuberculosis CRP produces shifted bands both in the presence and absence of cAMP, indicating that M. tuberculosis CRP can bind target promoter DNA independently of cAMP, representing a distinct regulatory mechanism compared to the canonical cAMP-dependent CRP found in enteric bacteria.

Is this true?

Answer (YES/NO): YES